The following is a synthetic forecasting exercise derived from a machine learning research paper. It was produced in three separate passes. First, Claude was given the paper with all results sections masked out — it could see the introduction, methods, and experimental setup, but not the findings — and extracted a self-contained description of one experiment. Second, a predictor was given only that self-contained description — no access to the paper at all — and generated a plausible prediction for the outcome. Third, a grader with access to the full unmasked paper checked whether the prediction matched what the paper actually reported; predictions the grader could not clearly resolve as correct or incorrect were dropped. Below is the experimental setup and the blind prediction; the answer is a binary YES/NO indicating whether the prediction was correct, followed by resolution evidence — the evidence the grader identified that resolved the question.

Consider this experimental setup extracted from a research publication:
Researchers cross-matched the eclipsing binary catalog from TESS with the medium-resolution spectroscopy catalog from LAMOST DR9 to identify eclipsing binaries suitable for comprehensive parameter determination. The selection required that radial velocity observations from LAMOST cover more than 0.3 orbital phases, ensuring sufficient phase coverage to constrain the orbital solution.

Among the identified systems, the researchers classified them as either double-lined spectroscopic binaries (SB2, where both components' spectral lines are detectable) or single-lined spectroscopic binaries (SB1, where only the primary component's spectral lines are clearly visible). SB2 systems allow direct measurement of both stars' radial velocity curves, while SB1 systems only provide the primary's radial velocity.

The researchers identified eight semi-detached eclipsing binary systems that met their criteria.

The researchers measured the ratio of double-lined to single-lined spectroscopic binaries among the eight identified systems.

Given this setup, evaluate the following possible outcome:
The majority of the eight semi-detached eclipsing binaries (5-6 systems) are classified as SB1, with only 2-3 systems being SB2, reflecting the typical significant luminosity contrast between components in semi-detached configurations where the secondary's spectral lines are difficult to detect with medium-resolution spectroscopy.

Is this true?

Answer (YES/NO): YES